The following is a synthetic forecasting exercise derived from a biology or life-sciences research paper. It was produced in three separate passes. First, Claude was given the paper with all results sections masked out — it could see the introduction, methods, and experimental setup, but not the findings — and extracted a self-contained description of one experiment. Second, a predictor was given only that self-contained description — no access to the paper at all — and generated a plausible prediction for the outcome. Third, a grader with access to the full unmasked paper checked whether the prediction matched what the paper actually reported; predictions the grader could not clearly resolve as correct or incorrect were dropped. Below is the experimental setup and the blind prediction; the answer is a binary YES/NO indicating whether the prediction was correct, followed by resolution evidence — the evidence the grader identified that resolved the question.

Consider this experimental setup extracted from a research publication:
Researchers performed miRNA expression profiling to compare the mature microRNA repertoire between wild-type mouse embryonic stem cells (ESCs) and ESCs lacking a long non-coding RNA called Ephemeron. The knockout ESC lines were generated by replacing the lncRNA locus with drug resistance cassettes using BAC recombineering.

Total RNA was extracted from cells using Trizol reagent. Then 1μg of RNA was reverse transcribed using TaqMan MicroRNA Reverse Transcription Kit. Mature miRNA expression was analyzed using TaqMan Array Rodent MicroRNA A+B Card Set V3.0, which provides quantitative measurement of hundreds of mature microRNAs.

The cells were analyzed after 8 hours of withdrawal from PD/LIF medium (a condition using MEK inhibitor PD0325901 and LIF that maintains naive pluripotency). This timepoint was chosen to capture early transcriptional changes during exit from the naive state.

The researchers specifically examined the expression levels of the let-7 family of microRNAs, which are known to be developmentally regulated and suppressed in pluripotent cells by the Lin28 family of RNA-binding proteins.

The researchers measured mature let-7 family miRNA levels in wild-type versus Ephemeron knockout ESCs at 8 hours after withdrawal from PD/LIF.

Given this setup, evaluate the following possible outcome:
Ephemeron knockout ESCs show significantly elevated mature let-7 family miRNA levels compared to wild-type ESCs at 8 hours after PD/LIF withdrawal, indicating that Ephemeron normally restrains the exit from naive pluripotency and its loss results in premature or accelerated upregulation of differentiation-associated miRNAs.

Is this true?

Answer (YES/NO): NO